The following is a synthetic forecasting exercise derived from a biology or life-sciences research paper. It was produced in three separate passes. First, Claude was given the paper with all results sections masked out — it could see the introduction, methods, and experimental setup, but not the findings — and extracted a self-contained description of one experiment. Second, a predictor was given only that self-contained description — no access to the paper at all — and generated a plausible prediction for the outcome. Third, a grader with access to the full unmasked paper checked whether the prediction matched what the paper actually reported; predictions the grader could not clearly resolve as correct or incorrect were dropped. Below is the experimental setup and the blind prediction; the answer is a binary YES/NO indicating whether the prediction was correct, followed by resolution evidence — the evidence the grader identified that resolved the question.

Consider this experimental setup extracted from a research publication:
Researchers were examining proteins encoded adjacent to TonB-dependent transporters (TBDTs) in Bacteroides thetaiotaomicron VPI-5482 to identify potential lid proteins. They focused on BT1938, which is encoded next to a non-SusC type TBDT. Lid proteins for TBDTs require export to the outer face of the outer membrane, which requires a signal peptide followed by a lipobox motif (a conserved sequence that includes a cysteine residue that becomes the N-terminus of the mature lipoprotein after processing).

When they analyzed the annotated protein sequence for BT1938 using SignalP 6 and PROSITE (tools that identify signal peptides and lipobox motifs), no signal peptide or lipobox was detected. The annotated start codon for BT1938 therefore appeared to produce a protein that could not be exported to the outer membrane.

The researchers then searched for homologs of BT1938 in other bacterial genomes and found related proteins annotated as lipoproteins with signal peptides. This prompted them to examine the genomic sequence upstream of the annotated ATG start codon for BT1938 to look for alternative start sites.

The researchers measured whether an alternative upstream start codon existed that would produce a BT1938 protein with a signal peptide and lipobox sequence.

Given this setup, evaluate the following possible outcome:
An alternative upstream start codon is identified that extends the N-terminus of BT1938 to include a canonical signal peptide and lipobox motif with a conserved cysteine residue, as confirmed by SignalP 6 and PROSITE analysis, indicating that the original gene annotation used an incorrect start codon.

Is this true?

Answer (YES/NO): YES